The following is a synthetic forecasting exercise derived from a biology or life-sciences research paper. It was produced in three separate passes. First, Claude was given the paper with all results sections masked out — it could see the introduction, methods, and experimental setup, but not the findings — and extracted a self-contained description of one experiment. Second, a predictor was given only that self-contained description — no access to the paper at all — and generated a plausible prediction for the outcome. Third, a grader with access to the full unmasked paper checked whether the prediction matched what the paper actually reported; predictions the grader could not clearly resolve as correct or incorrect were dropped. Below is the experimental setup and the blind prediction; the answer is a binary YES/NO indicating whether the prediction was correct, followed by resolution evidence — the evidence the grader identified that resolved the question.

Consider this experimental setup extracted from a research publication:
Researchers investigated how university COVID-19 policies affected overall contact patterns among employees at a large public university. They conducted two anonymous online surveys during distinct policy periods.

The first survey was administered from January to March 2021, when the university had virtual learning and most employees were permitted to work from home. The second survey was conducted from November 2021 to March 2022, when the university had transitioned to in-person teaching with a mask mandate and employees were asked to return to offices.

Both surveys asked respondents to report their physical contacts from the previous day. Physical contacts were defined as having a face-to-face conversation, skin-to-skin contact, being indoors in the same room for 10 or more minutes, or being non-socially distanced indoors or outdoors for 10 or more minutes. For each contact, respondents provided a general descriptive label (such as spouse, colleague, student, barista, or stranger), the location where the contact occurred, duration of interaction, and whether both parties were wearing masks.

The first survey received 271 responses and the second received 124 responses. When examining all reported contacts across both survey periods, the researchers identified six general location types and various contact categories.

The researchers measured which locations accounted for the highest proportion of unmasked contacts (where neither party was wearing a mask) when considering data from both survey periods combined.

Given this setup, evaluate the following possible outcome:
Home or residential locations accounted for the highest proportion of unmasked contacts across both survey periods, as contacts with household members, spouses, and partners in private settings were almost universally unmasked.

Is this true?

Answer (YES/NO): YES